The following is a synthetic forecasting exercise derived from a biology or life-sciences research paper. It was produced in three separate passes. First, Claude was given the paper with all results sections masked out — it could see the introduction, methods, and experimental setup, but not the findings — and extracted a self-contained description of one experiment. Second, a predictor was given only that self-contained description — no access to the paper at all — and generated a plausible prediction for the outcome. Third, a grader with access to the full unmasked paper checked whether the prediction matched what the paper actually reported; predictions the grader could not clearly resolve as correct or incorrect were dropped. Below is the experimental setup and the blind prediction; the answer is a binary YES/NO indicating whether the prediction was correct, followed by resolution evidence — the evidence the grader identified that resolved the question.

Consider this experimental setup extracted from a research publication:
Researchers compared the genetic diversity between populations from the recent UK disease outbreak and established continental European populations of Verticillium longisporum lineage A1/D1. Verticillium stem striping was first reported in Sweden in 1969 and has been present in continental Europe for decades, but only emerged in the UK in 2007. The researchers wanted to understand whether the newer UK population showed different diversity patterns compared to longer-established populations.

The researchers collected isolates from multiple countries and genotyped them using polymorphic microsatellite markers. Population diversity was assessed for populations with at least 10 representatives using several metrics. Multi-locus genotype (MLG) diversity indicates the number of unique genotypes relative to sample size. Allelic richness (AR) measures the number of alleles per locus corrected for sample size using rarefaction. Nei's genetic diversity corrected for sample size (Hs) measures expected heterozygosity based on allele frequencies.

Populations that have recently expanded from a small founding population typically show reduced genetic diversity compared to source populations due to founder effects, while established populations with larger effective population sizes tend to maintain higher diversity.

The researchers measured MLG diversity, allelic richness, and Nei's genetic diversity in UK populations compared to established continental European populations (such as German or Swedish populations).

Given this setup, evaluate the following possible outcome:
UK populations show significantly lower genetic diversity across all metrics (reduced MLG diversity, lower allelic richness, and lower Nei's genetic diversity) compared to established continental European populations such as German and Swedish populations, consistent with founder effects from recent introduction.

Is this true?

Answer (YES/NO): NO